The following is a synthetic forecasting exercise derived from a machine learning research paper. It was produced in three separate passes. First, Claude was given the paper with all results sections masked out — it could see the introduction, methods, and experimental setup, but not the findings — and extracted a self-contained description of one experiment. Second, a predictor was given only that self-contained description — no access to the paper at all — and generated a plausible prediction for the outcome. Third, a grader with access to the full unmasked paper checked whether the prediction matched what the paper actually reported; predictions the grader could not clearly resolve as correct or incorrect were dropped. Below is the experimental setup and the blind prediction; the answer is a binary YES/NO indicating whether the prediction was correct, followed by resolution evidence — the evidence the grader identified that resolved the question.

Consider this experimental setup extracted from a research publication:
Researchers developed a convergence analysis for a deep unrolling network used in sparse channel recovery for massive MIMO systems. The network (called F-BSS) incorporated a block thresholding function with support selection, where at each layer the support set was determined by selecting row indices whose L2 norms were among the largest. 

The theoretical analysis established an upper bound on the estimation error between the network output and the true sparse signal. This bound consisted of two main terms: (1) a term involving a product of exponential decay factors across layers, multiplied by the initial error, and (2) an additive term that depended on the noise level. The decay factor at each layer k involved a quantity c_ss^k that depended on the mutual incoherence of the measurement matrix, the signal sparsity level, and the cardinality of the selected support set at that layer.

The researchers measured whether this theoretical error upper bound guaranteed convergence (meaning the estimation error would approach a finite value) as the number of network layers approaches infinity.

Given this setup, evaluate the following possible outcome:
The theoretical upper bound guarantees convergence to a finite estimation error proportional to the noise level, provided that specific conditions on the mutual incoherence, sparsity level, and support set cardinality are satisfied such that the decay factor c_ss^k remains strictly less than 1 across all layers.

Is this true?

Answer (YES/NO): NO